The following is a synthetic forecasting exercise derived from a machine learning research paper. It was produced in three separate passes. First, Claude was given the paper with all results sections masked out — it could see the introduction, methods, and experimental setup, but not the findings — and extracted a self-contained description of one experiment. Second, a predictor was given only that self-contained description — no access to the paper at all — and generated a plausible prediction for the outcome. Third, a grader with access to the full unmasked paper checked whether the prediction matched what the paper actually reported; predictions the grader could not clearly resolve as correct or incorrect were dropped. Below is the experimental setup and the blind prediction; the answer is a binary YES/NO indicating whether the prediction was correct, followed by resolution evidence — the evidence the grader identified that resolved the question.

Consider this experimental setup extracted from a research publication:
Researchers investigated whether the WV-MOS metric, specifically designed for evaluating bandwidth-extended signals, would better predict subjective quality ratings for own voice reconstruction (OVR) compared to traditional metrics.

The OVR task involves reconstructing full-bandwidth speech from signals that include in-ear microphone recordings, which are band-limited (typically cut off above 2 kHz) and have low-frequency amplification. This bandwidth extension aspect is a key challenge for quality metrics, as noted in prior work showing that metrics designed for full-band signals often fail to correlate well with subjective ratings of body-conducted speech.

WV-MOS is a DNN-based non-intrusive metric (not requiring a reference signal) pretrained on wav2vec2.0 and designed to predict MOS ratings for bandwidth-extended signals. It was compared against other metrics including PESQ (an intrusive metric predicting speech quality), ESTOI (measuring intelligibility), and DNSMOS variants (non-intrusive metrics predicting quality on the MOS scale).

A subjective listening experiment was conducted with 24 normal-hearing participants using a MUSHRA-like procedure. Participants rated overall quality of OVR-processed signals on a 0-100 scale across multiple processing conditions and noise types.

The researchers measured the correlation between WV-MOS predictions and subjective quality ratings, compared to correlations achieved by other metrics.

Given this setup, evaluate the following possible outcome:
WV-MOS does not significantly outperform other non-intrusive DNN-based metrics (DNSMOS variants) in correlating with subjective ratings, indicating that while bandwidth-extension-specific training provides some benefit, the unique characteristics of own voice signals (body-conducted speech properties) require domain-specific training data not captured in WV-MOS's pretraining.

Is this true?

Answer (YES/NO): NO